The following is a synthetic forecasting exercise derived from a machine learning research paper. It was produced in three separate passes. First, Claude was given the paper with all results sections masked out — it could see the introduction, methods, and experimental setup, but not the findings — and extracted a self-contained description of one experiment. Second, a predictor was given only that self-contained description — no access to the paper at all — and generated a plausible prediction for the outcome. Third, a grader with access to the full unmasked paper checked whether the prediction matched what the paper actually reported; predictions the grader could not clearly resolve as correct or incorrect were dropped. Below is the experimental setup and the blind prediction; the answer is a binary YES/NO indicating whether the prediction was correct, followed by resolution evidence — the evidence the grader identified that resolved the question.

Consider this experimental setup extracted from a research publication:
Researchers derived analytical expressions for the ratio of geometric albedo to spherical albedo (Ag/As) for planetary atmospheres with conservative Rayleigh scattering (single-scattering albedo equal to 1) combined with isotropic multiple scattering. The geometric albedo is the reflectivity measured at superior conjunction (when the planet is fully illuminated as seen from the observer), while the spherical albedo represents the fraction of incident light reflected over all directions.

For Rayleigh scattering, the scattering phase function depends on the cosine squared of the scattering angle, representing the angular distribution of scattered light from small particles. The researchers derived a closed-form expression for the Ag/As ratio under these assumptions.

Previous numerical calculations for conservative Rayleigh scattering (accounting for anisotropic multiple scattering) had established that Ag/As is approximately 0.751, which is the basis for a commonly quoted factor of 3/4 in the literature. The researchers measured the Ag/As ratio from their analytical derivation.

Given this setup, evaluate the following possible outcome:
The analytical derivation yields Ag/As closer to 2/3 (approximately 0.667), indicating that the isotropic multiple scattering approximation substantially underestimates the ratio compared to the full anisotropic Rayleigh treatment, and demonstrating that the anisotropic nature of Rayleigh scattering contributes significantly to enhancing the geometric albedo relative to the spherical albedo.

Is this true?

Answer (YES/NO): NO